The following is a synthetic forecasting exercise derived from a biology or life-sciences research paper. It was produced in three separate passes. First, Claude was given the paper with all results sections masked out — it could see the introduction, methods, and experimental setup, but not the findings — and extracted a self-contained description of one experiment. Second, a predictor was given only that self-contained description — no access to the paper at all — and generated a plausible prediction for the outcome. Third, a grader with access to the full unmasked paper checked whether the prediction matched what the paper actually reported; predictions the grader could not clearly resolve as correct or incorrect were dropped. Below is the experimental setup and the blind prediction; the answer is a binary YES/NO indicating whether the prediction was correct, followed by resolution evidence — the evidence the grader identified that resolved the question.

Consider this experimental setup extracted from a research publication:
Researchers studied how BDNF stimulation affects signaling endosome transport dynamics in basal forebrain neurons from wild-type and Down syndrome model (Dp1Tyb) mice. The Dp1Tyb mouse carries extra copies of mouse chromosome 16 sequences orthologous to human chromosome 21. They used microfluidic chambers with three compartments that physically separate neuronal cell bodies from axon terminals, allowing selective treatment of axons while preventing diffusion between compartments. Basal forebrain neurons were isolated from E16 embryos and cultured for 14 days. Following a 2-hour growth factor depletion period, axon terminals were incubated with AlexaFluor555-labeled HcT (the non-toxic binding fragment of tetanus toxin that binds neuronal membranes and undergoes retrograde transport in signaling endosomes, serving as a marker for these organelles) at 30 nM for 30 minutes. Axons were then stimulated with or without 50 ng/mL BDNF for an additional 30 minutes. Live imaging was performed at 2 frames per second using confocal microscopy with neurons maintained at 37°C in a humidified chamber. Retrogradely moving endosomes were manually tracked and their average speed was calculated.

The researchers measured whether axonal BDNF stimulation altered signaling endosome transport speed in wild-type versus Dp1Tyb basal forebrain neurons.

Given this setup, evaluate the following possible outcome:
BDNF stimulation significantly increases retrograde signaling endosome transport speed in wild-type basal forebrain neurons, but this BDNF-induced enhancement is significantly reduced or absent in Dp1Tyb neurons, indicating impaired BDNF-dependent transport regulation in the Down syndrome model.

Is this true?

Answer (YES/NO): YES